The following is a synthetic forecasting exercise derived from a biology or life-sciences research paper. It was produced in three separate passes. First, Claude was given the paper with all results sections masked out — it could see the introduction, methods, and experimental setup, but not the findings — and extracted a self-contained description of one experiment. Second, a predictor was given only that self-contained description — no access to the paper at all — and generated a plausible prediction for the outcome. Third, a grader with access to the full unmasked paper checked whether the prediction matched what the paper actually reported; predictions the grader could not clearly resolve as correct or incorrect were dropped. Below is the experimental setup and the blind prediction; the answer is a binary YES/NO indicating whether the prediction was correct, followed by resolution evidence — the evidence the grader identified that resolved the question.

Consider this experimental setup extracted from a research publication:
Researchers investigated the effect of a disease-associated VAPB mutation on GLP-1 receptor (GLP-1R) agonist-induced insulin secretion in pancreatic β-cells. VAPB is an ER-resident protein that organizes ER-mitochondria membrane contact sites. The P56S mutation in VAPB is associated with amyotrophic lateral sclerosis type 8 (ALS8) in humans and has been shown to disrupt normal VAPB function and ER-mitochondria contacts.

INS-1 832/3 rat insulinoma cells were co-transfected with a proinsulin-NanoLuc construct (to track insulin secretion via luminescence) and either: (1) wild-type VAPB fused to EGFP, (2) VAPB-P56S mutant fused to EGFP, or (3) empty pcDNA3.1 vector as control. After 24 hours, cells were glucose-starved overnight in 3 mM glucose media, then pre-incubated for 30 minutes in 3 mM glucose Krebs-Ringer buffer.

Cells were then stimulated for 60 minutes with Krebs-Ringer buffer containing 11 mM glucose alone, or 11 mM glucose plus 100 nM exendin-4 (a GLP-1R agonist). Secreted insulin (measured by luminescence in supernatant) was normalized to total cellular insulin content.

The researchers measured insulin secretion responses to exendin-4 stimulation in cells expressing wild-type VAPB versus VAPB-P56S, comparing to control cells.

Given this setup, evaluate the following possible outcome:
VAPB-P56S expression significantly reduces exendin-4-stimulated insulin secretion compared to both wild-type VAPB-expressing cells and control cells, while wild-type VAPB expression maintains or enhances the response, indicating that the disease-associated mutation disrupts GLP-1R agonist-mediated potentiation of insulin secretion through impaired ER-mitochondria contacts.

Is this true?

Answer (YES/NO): YES